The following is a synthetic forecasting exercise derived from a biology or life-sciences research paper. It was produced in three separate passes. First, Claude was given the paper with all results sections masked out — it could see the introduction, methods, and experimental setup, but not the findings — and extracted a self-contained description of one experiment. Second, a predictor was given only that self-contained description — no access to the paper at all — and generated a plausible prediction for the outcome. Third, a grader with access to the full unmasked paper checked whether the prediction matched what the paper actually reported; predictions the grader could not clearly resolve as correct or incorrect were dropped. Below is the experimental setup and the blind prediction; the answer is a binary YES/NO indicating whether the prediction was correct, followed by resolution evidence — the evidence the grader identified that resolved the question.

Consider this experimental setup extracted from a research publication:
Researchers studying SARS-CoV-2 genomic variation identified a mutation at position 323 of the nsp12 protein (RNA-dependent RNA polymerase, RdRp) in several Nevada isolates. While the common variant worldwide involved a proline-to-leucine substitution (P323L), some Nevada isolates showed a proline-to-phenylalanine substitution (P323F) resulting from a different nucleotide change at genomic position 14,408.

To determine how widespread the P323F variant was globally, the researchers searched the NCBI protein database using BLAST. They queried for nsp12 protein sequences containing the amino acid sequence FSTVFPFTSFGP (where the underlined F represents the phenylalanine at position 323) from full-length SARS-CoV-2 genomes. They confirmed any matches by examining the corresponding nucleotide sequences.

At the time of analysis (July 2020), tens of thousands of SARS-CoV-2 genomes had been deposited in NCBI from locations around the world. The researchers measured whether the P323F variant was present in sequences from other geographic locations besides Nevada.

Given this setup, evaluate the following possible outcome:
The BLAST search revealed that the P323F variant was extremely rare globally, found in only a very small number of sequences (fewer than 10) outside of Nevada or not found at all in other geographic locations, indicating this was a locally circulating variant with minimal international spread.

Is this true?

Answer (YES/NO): YES